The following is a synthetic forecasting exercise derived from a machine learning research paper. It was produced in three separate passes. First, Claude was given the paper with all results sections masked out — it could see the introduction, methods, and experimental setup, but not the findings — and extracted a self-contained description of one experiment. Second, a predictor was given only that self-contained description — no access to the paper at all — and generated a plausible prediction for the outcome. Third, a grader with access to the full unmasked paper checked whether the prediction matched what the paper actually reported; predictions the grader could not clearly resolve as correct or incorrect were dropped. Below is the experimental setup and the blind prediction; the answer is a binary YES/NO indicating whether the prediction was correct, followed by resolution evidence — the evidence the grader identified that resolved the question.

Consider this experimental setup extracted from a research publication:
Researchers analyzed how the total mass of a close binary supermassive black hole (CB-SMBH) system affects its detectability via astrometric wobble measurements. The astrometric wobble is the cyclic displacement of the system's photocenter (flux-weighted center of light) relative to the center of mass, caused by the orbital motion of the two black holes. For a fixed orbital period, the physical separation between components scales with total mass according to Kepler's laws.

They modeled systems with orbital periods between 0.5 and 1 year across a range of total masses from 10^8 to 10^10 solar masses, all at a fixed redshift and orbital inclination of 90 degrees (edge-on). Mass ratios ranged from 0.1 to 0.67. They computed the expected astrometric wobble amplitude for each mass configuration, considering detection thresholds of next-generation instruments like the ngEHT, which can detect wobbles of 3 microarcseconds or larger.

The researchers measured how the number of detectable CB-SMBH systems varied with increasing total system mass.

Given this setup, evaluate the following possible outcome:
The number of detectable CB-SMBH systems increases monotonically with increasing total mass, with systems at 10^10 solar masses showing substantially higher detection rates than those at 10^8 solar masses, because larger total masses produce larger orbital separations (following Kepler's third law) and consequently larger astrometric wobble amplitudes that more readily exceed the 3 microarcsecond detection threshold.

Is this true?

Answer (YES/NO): YES